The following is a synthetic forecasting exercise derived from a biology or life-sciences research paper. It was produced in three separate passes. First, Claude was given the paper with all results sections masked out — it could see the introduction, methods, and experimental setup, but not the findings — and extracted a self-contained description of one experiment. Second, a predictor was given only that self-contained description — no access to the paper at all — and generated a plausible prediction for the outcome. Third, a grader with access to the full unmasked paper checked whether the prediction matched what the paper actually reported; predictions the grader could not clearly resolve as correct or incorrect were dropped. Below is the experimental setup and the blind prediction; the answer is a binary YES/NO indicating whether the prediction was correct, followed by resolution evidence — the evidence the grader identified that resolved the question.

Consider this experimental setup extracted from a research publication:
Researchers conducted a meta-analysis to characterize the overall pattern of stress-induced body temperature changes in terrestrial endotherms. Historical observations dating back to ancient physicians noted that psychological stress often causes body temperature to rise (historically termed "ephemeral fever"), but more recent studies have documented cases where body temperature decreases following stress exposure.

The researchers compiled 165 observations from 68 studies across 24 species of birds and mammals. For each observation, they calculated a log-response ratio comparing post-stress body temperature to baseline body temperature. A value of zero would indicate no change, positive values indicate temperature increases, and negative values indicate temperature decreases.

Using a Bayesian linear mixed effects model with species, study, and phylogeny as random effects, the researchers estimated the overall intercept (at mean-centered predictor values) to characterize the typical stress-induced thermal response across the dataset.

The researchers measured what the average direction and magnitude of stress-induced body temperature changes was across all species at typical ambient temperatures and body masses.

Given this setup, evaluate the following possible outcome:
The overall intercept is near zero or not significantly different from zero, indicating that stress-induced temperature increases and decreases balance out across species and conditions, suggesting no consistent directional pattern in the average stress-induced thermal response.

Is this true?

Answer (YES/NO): NO